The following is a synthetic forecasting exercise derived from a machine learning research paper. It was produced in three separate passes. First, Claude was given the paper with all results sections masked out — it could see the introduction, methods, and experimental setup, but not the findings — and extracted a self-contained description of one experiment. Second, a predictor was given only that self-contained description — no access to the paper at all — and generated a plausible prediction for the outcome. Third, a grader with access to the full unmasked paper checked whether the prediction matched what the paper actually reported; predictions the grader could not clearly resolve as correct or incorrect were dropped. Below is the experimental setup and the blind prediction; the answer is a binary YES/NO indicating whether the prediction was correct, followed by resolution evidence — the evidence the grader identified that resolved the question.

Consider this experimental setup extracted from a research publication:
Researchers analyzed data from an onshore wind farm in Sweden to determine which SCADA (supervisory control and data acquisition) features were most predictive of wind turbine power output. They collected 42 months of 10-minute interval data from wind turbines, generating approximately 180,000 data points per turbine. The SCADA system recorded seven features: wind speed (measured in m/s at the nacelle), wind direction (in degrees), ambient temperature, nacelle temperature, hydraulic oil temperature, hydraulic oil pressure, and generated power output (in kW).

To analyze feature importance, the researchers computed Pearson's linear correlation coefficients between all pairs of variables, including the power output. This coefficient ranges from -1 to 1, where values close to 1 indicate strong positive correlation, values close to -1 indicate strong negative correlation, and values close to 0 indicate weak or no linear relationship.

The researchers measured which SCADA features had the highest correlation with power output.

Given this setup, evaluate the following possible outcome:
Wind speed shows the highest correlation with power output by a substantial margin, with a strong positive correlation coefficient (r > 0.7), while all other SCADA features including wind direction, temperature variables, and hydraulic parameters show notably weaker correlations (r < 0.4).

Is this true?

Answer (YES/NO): NO